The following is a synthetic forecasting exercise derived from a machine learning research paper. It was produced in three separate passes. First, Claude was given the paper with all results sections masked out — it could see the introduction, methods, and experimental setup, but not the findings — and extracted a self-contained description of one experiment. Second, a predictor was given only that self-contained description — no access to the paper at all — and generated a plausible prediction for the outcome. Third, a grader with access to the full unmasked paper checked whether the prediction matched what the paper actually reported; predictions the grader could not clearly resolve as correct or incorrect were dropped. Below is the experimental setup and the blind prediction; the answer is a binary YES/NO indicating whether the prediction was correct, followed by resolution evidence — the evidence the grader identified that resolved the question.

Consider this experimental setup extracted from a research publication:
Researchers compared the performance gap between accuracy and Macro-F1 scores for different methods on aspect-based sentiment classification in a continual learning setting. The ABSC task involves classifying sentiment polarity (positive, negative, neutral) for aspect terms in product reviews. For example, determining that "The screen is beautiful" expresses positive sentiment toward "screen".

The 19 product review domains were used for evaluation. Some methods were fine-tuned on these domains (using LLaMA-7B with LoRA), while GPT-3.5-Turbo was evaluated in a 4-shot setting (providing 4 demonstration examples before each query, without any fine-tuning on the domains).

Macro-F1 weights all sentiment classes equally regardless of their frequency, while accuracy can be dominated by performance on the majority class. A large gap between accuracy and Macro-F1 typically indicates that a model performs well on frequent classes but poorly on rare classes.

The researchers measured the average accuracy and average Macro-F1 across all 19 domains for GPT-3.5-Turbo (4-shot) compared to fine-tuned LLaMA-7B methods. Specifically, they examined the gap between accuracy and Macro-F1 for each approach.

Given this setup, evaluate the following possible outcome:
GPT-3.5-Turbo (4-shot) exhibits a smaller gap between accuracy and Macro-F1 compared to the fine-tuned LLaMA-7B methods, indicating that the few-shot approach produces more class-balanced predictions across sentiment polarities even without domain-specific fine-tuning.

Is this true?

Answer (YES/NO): NO